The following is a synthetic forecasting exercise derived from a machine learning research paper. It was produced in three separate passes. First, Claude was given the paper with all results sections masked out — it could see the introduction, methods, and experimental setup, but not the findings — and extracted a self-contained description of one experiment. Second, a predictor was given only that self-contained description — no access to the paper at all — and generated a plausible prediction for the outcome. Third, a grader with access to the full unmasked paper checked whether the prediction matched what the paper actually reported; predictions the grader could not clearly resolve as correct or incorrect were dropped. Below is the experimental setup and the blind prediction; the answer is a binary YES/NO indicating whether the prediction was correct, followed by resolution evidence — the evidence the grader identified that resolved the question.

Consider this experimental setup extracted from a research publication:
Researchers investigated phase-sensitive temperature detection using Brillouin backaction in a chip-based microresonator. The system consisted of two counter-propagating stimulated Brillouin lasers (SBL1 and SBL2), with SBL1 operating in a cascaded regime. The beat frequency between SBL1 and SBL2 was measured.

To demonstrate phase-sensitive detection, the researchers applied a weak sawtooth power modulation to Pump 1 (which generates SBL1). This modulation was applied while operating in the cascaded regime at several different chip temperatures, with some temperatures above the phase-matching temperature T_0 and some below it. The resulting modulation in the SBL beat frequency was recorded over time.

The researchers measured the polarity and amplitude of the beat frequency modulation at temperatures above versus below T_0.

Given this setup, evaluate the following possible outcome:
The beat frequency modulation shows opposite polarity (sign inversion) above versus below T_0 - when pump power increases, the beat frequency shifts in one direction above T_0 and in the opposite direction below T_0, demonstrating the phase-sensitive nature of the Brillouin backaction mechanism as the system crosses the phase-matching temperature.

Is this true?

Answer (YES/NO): YES